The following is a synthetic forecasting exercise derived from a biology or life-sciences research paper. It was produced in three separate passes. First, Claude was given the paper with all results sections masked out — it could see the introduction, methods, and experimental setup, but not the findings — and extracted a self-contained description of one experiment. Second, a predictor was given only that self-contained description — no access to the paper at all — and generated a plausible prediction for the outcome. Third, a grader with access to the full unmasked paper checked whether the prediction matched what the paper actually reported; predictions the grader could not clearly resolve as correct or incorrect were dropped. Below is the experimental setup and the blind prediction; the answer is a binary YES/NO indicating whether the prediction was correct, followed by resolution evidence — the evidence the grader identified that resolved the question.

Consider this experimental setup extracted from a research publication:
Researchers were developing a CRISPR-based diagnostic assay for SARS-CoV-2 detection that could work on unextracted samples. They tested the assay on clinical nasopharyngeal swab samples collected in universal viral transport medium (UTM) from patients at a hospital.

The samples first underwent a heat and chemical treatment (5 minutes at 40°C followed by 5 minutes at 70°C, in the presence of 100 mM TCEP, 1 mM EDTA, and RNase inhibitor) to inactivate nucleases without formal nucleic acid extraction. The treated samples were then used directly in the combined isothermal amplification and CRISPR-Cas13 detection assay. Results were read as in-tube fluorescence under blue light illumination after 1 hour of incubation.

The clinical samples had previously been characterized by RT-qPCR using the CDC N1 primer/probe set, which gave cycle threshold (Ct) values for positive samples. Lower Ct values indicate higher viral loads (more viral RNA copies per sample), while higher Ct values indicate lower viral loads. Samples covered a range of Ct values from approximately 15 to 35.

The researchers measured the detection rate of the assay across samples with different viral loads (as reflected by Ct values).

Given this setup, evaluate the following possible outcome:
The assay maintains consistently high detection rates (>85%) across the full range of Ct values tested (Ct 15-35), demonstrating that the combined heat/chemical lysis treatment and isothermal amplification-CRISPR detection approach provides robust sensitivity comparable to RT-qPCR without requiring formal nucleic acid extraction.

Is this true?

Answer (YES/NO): NO